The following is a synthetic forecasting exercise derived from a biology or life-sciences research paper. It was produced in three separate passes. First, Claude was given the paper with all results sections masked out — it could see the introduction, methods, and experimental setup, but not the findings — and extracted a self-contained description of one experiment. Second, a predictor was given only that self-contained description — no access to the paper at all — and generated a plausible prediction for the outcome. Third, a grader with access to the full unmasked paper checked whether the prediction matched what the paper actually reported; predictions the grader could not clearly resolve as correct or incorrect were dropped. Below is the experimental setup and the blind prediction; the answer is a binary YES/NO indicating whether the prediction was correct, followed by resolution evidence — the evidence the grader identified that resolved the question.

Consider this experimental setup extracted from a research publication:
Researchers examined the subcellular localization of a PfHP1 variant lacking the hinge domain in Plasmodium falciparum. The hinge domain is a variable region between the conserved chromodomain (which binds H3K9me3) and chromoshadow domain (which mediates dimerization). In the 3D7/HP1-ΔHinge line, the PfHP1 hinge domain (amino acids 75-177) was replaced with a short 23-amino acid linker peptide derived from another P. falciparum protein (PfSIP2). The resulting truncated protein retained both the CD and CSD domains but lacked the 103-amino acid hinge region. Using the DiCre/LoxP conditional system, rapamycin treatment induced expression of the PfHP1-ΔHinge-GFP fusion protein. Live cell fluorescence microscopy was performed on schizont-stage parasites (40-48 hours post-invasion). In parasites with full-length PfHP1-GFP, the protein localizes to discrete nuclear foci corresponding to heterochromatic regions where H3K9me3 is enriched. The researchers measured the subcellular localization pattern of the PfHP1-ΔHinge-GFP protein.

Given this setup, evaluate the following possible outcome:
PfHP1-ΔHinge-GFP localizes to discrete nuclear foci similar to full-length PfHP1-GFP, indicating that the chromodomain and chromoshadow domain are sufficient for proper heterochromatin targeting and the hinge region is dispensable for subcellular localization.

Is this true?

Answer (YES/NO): NO